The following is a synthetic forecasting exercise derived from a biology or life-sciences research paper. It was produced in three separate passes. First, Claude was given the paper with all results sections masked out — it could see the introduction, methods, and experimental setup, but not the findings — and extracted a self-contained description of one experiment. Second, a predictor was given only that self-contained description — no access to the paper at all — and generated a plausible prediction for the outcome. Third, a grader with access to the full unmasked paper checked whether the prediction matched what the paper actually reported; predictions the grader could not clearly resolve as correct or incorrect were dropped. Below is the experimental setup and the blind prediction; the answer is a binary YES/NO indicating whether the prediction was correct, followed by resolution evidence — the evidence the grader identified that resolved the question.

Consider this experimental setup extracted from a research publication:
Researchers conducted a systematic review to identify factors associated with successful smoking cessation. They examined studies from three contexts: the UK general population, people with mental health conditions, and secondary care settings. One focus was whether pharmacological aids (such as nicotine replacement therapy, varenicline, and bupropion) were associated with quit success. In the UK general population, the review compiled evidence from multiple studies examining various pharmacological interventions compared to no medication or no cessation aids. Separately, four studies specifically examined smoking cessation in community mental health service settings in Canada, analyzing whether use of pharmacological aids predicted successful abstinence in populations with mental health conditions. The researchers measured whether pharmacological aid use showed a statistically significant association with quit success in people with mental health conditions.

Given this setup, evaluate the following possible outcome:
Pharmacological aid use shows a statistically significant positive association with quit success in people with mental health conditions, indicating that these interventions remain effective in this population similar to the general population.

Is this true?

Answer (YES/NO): NO